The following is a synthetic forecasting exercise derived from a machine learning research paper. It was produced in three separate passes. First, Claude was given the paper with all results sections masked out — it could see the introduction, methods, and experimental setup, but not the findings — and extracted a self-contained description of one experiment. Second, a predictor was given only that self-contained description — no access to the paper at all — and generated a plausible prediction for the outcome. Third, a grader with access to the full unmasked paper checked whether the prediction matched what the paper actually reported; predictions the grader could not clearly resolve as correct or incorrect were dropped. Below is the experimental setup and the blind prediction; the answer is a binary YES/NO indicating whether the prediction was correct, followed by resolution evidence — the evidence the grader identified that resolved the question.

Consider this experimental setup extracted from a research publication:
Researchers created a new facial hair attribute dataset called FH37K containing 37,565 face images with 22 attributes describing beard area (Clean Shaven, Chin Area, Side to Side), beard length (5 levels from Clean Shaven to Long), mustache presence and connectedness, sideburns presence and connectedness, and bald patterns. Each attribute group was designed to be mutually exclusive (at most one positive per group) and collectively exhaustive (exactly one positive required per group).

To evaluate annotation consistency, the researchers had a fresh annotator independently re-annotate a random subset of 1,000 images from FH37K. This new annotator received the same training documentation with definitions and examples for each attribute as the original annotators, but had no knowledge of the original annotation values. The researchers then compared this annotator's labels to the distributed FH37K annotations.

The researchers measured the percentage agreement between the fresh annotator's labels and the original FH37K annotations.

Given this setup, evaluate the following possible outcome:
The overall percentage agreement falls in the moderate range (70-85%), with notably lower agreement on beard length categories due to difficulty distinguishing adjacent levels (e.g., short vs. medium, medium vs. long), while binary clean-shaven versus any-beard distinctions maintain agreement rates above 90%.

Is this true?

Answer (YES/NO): NO